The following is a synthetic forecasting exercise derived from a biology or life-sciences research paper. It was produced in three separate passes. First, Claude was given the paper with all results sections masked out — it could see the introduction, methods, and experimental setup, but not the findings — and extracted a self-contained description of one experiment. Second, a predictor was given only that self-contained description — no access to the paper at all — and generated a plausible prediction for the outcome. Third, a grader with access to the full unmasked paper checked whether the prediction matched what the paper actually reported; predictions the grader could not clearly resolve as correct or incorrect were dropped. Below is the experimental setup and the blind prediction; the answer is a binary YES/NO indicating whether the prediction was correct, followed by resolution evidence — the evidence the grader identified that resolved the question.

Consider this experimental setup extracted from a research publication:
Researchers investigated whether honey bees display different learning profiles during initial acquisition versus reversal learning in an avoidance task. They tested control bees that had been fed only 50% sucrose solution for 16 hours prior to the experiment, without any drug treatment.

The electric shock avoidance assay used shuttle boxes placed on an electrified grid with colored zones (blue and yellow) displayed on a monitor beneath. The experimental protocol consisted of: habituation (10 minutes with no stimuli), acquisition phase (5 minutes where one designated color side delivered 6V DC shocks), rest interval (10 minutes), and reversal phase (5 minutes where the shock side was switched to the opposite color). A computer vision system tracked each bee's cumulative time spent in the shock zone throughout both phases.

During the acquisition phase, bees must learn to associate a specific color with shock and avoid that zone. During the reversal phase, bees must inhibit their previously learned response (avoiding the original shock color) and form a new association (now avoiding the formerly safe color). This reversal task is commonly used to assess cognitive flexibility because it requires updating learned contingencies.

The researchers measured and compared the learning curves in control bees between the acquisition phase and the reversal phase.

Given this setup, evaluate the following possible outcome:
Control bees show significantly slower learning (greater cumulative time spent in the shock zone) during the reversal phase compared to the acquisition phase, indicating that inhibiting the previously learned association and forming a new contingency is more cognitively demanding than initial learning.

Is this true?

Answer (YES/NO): NO